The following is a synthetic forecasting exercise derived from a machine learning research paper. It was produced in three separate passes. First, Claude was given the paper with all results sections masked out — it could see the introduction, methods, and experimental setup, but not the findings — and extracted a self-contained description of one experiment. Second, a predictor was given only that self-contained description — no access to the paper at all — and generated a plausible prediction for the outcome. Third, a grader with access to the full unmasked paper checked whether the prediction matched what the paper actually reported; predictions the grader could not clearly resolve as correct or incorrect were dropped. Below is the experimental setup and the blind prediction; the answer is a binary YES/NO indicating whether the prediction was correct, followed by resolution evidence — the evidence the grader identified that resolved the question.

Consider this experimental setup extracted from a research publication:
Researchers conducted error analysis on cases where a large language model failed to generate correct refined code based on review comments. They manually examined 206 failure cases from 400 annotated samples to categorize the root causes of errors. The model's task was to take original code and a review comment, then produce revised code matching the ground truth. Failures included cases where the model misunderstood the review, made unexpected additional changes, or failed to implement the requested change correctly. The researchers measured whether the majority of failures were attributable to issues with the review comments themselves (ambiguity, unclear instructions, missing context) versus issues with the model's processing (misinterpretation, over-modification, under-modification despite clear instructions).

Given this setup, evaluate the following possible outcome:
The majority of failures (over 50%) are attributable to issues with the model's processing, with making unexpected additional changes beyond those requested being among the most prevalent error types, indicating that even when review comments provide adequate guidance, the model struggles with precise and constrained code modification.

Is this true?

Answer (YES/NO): NO